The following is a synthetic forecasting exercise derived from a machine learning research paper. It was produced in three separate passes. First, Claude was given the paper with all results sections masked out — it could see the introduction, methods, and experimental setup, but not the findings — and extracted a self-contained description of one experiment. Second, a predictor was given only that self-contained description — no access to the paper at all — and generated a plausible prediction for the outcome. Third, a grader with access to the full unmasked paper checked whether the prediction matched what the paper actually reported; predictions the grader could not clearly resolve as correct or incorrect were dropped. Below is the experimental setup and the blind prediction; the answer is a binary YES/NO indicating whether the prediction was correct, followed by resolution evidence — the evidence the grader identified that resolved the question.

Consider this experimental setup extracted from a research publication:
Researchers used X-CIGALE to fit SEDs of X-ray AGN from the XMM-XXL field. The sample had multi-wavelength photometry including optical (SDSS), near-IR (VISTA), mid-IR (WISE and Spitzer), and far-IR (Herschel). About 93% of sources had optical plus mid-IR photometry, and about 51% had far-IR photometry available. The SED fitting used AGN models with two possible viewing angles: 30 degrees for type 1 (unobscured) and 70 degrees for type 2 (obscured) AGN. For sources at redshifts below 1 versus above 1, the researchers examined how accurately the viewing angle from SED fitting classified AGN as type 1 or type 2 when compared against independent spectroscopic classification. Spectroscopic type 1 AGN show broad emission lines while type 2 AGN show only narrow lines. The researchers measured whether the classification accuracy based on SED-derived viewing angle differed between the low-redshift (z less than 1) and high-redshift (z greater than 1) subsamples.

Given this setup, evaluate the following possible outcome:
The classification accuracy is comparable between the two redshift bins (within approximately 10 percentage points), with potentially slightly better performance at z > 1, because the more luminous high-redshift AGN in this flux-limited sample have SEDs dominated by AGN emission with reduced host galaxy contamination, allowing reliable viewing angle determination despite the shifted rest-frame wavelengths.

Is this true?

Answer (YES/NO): NO